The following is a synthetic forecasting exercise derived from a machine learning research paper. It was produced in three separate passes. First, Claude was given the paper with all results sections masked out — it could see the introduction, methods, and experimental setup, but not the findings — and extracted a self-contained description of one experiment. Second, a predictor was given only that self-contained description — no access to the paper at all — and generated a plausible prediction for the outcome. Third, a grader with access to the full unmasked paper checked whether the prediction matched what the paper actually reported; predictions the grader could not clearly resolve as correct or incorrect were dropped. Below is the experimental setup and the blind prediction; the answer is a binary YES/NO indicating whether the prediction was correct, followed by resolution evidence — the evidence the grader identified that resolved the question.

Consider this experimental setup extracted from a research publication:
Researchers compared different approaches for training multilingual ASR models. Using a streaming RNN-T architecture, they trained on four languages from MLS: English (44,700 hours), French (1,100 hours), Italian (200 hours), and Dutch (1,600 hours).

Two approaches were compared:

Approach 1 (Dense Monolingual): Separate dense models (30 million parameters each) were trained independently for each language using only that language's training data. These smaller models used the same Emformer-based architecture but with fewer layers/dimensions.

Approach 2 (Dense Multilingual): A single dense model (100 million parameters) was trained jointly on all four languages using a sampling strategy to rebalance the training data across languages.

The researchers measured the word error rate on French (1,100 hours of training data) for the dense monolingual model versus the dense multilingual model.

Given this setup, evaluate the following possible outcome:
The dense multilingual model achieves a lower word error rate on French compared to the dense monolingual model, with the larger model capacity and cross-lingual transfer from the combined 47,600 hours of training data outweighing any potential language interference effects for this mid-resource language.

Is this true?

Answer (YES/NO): YES